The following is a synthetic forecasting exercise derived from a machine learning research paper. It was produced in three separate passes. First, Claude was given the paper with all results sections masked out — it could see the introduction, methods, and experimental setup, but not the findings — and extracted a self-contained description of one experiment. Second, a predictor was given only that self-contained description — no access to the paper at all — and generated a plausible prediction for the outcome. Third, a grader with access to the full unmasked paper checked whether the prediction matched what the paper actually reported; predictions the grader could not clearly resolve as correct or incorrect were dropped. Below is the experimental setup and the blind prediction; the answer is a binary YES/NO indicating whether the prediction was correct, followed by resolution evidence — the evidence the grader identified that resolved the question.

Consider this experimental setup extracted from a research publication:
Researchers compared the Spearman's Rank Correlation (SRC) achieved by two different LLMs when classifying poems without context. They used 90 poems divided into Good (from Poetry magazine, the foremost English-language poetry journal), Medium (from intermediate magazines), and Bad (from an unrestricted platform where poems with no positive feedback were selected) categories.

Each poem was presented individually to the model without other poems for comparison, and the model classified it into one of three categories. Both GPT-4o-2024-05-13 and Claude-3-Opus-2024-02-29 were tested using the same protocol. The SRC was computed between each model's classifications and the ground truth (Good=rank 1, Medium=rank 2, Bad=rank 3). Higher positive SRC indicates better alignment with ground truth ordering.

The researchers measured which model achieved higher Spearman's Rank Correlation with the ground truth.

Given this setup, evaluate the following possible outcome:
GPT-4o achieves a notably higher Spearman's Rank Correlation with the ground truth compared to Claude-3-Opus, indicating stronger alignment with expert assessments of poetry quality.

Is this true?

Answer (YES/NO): YES